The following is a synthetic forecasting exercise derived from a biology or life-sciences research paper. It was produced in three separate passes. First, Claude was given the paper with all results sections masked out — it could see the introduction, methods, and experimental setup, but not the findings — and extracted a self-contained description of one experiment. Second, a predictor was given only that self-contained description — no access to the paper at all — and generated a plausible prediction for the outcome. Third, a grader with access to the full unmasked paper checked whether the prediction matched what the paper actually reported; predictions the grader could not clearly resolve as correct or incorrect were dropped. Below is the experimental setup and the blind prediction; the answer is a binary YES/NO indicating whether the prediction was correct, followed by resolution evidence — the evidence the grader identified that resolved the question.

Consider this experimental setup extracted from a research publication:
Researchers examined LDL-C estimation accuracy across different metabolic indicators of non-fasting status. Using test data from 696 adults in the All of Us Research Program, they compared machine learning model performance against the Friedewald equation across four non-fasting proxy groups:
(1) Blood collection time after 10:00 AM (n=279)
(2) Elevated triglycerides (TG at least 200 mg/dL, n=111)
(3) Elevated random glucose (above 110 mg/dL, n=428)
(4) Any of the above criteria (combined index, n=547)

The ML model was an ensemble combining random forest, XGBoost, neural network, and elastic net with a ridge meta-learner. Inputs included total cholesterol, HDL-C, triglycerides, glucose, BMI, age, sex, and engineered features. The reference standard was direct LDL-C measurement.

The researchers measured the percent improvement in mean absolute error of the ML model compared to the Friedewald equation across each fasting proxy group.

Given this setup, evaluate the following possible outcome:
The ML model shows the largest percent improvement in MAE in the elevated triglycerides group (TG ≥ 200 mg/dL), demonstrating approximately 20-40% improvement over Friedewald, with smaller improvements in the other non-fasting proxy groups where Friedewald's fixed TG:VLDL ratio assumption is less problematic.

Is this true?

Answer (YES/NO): NO